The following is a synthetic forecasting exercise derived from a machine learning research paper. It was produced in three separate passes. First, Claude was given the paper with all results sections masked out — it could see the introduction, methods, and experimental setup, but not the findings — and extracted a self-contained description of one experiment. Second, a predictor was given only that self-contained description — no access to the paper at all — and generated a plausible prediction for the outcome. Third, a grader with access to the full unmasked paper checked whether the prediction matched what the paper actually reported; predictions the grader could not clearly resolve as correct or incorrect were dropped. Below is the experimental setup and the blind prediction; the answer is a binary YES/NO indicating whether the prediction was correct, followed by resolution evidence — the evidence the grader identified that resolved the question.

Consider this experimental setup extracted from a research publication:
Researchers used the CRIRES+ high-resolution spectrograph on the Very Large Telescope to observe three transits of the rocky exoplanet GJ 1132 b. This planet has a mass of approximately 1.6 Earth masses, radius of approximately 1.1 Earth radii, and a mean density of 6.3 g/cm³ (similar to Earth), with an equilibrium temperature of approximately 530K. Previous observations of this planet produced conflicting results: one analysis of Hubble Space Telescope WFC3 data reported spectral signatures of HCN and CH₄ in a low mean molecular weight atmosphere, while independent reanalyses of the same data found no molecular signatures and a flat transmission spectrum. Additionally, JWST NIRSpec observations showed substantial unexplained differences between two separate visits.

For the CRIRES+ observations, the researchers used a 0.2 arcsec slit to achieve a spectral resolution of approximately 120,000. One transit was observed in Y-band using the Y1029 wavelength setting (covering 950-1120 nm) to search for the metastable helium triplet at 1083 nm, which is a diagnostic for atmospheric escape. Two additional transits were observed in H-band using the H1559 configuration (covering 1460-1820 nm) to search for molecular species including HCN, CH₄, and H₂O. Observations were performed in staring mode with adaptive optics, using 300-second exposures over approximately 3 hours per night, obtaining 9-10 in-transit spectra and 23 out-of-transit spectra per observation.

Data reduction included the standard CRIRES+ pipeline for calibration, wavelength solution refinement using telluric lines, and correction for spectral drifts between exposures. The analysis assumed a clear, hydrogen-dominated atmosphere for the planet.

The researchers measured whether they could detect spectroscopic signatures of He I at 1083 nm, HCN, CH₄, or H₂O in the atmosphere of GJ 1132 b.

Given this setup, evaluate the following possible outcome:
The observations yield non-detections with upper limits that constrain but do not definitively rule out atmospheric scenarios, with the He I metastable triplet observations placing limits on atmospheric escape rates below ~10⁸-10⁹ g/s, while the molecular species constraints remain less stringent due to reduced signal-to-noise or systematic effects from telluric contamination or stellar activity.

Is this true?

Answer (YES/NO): NO